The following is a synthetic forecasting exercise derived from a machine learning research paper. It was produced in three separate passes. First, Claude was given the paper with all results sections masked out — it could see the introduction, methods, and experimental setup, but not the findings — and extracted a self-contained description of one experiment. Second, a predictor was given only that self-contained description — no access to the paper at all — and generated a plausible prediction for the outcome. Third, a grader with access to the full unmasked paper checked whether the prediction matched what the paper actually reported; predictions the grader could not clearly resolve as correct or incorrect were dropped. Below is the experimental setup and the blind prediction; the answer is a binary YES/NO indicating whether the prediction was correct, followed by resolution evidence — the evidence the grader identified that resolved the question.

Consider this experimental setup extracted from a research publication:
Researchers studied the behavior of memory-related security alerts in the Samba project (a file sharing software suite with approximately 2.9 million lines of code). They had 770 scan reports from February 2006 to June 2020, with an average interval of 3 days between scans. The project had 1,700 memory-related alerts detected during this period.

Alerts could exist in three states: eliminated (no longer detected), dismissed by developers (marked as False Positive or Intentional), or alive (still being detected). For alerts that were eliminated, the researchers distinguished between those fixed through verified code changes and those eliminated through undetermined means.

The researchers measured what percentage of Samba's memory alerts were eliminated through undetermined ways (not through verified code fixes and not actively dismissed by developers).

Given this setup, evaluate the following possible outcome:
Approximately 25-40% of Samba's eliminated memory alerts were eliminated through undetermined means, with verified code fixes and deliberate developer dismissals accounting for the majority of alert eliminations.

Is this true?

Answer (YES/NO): NO